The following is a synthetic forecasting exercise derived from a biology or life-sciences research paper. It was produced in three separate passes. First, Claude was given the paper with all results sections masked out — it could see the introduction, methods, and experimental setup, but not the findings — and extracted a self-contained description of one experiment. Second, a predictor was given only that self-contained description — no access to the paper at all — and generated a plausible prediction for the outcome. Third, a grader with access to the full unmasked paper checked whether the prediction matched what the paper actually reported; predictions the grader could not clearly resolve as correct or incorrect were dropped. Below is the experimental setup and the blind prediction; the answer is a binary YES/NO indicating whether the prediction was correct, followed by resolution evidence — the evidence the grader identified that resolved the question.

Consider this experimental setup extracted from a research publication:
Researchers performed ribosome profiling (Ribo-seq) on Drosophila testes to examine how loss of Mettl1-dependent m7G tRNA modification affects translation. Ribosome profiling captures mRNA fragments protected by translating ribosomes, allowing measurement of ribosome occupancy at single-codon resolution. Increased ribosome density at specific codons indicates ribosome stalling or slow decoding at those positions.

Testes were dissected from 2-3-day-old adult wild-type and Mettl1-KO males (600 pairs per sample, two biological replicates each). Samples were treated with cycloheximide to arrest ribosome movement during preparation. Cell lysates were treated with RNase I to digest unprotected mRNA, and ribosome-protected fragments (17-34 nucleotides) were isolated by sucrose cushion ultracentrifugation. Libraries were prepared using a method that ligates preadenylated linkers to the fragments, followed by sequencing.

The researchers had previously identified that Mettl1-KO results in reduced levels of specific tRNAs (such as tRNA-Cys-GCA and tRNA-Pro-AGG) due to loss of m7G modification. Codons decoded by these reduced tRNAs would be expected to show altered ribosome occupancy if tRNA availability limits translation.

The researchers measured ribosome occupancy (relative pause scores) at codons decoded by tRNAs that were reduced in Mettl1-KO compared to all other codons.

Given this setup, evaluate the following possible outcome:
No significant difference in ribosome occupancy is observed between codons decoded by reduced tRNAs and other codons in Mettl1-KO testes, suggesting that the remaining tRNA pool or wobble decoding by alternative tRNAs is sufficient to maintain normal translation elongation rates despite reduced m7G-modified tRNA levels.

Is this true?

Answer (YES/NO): NO